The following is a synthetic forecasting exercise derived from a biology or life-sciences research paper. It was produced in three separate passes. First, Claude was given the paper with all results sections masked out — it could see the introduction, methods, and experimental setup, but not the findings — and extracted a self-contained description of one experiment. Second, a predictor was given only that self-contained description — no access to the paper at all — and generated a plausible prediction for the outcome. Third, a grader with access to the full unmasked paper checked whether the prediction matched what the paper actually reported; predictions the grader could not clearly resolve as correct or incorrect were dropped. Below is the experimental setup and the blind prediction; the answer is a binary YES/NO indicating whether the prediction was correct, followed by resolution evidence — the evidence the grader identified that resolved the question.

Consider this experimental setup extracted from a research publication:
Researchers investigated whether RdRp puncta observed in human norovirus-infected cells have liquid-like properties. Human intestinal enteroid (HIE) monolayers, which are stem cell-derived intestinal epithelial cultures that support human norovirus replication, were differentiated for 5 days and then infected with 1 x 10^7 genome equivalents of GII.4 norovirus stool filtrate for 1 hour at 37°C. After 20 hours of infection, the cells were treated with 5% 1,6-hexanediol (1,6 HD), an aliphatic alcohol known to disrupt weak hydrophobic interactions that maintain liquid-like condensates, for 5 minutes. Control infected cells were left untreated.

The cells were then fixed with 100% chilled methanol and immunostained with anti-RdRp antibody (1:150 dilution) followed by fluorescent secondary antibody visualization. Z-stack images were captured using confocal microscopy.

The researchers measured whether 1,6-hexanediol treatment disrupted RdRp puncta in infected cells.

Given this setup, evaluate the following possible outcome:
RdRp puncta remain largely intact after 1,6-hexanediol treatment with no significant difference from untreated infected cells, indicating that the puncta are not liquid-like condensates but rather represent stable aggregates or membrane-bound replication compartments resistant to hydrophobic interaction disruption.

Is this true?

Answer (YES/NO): NO